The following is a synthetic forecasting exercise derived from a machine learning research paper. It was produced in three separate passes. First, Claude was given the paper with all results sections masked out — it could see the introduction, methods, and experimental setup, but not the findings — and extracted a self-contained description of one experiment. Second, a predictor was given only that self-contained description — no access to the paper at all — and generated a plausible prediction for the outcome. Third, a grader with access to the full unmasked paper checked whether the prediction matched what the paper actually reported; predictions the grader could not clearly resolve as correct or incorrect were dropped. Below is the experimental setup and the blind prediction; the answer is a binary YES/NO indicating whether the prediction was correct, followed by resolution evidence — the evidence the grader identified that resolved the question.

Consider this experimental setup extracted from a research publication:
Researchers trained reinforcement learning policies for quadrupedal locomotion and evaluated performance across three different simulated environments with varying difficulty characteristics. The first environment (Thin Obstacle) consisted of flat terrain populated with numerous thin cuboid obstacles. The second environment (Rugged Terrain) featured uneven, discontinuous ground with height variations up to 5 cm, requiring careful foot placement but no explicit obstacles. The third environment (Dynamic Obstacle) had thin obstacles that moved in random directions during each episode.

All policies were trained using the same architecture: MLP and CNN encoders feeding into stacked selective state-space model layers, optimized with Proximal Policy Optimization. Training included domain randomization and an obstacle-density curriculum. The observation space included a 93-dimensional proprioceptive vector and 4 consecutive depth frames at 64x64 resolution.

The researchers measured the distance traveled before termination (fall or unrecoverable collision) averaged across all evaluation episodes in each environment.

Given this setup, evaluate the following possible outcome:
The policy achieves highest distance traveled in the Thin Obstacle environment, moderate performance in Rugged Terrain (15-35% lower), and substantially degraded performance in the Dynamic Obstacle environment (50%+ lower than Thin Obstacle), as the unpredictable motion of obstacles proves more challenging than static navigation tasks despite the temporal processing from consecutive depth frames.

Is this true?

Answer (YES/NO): NO